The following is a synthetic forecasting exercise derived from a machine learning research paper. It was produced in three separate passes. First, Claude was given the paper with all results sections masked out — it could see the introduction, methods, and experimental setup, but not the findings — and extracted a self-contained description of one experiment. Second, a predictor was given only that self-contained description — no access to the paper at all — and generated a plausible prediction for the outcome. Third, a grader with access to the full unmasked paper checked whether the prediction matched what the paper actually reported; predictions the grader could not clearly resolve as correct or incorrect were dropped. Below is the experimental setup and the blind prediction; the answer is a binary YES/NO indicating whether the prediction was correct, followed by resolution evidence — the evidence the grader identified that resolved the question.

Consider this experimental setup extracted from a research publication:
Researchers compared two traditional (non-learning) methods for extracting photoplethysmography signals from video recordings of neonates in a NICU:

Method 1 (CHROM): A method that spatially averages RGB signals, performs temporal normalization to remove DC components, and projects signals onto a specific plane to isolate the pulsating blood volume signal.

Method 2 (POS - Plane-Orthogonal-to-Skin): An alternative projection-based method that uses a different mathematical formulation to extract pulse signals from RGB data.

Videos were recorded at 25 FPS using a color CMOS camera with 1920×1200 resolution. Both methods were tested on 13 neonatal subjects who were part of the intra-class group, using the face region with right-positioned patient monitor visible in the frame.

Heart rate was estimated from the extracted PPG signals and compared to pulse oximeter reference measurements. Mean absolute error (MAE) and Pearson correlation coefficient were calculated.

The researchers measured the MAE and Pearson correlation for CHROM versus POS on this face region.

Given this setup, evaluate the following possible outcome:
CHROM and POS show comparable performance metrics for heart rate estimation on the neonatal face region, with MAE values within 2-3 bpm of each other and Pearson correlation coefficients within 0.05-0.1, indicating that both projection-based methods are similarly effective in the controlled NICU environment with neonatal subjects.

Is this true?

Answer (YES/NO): YES